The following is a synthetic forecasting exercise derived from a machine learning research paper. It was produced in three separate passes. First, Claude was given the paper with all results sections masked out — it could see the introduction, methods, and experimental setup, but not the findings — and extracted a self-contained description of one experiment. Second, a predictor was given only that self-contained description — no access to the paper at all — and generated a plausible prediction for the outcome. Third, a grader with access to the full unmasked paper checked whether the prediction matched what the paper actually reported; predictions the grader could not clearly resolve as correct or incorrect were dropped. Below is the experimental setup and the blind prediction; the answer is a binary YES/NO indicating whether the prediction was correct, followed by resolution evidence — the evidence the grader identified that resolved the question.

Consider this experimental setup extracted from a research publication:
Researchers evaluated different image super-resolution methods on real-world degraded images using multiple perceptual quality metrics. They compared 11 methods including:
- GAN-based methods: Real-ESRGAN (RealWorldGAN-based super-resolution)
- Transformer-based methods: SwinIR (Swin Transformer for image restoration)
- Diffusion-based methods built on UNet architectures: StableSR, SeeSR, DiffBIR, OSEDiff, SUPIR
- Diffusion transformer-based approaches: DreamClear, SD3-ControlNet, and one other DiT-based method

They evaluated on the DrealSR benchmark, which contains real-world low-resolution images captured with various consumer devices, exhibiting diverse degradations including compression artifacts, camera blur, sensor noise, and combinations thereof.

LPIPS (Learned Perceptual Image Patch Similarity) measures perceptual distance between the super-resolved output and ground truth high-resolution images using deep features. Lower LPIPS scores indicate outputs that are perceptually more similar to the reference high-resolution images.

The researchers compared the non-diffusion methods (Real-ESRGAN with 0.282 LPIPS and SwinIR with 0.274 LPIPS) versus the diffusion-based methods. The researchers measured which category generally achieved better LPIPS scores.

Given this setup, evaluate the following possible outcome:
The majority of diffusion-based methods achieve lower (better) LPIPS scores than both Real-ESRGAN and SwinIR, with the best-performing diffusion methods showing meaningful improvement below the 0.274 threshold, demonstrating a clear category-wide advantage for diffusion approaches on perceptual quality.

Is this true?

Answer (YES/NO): NO